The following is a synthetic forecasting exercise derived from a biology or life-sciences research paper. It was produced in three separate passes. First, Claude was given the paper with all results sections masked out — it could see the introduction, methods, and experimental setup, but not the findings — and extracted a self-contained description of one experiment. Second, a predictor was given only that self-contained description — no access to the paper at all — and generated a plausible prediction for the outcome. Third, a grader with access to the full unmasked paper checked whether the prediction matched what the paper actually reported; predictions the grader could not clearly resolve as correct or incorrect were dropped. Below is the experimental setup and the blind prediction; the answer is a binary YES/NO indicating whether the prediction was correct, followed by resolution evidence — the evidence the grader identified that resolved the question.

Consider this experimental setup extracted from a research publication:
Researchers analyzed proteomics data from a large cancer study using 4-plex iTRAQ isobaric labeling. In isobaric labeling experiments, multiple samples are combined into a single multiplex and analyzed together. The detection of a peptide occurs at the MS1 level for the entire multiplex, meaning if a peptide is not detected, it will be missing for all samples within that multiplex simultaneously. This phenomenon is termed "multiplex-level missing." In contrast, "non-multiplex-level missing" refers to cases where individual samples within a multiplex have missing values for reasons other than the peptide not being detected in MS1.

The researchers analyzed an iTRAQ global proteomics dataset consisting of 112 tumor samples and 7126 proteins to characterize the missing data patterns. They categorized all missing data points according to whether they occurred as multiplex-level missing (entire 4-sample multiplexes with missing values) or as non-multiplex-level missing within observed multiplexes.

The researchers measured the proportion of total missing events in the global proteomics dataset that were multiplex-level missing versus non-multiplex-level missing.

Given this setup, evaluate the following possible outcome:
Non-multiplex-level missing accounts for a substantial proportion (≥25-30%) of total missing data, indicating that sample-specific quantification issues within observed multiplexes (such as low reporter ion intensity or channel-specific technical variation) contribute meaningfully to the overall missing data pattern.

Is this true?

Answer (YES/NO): NO